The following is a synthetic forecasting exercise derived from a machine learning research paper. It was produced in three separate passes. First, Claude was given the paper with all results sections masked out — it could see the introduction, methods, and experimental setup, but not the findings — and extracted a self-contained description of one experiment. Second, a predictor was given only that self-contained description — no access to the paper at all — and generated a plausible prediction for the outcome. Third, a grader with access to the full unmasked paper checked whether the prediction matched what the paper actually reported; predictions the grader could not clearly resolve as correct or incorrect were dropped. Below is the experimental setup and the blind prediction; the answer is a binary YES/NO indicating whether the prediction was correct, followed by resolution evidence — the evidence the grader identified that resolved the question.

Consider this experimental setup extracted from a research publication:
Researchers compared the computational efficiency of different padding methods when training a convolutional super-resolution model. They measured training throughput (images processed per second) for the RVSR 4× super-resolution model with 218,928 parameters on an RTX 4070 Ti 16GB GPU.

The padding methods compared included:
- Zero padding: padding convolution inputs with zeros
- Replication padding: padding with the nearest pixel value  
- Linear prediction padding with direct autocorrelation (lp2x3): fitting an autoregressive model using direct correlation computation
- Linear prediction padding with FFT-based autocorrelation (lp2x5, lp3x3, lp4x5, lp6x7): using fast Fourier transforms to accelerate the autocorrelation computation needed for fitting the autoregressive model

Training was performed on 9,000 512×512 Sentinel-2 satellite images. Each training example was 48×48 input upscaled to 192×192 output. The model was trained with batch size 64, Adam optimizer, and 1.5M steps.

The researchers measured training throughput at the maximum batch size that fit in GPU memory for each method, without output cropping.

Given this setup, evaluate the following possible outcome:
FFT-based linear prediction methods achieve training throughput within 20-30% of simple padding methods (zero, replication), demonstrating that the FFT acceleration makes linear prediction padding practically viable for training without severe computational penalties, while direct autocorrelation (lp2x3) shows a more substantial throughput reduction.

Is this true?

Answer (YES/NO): NO